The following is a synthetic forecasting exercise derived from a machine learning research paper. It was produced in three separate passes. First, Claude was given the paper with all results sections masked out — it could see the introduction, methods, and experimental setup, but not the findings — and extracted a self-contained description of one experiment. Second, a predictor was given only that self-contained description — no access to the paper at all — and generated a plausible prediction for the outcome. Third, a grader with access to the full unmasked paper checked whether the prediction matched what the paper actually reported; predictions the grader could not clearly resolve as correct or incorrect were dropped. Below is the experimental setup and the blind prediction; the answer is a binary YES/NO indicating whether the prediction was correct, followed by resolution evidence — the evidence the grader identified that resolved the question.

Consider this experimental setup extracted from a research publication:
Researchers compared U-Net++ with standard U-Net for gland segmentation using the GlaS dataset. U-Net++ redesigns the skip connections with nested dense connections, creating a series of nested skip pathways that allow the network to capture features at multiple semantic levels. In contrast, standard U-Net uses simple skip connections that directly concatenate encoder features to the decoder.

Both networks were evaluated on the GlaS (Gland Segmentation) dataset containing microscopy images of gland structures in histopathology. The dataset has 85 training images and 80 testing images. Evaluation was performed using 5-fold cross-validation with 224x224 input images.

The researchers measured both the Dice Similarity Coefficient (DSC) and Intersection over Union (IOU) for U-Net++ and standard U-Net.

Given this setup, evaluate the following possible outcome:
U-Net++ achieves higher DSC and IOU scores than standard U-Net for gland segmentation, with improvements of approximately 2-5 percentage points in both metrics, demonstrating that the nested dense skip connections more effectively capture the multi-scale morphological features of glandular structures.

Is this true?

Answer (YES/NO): YES